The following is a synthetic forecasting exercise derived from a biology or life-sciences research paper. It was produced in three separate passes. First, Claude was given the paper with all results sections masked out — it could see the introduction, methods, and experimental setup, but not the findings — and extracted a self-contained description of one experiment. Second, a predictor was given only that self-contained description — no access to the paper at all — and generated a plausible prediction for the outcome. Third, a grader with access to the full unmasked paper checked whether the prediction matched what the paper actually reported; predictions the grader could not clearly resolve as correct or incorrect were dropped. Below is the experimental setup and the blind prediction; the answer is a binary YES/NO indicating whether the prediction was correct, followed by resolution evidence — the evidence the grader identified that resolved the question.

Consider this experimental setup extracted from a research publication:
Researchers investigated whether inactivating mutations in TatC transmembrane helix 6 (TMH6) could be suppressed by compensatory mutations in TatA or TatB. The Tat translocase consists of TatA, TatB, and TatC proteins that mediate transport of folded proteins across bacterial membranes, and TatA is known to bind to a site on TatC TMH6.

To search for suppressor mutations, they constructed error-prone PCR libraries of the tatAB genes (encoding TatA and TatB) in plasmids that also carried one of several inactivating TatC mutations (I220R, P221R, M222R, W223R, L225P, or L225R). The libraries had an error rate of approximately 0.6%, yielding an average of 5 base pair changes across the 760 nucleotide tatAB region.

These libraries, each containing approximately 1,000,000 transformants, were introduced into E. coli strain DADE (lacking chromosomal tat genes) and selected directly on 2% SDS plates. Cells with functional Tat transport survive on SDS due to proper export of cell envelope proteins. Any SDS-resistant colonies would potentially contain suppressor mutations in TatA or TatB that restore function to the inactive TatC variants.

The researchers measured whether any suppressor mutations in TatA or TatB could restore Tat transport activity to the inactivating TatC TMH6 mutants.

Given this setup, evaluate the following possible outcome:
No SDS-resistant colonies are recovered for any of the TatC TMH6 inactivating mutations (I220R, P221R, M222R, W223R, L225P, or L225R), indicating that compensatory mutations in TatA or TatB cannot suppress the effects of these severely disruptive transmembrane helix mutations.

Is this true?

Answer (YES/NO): YES